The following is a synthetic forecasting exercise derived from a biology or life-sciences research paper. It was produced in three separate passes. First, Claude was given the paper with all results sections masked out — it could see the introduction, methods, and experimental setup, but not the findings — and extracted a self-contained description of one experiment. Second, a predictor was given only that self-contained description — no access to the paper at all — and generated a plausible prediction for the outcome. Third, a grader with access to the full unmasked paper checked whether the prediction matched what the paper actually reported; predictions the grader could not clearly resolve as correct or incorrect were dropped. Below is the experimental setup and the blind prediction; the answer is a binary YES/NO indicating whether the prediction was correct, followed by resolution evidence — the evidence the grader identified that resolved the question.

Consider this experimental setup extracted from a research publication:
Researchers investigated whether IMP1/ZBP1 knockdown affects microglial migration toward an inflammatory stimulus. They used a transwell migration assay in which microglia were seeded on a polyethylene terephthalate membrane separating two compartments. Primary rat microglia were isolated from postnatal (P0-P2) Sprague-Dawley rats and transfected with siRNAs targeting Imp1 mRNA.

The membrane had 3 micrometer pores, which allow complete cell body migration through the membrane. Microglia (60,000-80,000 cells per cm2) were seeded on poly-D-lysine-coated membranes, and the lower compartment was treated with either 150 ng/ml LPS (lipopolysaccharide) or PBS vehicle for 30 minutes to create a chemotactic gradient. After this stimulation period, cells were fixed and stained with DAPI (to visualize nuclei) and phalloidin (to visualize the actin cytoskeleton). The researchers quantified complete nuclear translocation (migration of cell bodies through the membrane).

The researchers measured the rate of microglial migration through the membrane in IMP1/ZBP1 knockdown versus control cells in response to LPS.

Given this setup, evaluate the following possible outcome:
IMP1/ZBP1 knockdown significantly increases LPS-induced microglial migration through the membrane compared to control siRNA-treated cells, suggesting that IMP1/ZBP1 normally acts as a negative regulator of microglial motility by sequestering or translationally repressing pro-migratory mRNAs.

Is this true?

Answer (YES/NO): NO